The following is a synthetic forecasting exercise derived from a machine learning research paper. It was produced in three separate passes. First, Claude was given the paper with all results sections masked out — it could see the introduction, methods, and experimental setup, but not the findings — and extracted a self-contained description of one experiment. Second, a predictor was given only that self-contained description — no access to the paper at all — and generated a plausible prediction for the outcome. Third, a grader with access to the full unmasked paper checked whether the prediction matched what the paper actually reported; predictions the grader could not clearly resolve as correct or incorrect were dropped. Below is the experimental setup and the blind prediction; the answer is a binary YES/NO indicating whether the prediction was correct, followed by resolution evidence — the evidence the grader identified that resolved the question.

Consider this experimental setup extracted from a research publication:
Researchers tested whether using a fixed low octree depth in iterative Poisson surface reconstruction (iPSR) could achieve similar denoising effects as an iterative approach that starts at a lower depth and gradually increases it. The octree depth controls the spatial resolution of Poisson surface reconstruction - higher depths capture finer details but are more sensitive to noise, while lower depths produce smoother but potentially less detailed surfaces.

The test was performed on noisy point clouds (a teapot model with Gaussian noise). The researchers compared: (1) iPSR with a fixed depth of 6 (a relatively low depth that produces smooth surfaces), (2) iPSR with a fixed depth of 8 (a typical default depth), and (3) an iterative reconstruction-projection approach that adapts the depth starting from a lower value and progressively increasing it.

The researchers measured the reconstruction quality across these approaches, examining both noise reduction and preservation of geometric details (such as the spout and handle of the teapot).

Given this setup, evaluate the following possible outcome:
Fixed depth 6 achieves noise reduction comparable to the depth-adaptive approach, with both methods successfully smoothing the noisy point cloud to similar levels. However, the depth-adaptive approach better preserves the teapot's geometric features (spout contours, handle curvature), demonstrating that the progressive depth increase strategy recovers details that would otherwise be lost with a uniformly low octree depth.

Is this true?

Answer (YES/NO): NO